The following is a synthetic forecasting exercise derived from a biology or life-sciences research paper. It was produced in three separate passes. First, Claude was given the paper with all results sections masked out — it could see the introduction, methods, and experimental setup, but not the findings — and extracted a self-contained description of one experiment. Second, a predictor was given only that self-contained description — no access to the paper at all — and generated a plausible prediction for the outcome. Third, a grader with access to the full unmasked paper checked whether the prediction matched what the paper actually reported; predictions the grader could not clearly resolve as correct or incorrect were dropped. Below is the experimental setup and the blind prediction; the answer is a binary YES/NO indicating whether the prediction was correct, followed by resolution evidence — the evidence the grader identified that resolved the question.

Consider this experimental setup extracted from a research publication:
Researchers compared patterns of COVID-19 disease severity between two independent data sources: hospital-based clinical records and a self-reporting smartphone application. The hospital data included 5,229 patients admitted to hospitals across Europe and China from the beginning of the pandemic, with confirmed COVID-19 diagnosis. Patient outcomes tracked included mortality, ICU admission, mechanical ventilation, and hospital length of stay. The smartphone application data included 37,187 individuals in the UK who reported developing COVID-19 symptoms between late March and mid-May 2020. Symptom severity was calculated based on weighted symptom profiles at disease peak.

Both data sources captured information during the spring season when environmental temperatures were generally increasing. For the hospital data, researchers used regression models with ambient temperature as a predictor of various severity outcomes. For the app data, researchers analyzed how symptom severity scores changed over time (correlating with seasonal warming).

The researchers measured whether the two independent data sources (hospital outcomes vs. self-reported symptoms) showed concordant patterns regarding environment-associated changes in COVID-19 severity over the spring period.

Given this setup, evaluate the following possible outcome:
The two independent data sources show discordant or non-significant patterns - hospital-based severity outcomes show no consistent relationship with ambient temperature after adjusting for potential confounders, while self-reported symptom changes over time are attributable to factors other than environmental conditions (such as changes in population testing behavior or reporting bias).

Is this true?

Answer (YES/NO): NO